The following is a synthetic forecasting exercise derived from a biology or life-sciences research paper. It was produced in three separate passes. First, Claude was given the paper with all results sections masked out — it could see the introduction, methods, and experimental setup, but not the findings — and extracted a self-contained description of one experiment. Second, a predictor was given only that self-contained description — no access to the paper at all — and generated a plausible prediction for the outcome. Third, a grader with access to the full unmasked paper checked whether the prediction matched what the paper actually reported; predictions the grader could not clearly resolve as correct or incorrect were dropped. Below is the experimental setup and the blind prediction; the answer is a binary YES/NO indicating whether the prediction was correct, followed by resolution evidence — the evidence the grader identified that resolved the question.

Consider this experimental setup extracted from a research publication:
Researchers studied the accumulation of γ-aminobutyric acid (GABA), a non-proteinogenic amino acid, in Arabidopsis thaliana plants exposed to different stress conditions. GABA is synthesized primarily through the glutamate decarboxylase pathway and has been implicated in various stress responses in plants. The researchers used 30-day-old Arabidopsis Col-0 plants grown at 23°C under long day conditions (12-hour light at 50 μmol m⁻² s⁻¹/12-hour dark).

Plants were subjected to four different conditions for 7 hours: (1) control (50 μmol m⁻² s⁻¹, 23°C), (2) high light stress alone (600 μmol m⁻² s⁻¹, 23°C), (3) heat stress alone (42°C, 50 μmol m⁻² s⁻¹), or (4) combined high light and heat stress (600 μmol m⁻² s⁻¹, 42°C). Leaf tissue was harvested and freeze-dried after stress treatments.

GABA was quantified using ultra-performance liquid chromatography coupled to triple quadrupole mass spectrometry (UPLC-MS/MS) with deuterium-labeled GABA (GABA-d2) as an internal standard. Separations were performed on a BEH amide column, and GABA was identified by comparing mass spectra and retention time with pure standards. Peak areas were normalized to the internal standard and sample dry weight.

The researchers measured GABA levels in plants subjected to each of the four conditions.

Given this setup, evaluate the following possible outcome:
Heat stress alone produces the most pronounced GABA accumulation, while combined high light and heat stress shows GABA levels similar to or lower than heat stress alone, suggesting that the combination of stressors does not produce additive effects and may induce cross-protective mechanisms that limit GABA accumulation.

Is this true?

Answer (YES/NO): NO